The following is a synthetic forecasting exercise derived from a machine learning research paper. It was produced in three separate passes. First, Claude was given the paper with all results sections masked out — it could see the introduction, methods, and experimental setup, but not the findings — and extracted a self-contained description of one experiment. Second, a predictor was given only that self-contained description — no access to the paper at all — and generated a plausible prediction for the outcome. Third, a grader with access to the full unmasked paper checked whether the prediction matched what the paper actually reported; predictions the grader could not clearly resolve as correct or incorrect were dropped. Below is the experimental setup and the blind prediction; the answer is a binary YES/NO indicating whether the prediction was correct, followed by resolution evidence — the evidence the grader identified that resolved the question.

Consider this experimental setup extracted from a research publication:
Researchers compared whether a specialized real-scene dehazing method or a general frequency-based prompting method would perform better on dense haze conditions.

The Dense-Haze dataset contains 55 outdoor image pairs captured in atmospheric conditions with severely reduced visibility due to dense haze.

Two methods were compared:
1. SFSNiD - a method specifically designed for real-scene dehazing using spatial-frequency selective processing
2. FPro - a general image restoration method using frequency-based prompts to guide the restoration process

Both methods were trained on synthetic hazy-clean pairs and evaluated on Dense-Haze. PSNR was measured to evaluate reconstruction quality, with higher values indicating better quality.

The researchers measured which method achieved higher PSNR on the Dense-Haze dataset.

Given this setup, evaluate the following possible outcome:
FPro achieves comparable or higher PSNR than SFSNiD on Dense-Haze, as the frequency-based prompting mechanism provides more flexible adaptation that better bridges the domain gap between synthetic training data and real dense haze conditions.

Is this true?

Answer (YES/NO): NO